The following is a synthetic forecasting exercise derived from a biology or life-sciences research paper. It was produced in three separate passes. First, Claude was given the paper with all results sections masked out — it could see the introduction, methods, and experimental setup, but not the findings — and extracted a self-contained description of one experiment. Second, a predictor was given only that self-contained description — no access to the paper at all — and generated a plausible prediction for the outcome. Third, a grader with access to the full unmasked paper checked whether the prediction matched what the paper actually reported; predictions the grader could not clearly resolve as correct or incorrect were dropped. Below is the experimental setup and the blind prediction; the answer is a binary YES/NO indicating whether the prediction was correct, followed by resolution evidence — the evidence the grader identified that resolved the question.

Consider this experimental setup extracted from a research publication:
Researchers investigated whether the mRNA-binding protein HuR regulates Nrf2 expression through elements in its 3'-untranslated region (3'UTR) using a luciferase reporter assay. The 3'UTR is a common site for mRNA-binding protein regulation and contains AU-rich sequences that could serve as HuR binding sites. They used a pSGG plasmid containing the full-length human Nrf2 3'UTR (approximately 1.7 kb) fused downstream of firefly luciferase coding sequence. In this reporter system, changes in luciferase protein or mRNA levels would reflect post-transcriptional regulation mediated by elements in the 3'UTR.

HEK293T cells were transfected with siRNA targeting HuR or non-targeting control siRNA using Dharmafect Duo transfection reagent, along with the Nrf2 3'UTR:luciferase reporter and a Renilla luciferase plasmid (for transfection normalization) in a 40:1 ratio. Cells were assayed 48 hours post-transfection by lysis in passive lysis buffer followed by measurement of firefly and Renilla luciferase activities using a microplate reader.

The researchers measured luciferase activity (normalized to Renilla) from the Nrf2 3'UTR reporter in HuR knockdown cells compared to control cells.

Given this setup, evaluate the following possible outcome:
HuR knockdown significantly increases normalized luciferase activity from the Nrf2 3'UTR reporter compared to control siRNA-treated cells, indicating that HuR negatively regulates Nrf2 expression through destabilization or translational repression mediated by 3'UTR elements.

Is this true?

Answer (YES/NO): NO